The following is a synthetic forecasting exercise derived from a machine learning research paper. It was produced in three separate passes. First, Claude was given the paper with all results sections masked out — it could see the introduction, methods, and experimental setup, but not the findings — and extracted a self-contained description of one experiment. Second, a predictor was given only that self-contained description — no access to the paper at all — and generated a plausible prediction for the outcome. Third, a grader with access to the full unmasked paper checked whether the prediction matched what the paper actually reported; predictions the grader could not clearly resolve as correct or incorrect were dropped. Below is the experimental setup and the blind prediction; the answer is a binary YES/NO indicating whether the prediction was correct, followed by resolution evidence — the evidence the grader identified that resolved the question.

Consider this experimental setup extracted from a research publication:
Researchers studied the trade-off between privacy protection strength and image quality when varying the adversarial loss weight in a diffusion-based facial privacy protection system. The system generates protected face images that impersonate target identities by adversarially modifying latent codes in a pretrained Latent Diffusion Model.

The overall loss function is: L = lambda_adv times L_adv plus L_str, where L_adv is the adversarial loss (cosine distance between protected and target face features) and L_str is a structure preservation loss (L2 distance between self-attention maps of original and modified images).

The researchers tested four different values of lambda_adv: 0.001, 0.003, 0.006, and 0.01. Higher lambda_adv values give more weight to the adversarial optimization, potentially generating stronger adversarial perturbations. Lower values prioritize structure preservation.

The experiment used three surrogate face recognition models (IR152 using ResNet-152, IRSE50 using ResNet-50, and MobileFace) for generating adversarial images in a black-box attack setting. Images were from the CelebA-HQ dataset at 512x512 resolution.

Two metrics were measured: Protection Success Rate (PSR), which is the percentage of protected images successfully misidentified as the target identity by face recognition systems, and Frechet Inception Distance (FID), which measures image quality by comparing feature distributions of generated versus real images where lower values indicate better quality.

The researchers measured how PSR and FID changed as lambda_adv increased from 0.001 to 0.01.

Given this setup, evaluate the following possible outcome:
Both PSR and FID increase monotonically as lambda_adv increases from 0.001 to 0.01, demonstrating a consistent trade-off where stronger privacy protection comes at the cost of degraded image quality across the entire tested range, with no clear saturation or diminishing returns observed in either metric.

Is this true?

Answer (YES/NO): NO